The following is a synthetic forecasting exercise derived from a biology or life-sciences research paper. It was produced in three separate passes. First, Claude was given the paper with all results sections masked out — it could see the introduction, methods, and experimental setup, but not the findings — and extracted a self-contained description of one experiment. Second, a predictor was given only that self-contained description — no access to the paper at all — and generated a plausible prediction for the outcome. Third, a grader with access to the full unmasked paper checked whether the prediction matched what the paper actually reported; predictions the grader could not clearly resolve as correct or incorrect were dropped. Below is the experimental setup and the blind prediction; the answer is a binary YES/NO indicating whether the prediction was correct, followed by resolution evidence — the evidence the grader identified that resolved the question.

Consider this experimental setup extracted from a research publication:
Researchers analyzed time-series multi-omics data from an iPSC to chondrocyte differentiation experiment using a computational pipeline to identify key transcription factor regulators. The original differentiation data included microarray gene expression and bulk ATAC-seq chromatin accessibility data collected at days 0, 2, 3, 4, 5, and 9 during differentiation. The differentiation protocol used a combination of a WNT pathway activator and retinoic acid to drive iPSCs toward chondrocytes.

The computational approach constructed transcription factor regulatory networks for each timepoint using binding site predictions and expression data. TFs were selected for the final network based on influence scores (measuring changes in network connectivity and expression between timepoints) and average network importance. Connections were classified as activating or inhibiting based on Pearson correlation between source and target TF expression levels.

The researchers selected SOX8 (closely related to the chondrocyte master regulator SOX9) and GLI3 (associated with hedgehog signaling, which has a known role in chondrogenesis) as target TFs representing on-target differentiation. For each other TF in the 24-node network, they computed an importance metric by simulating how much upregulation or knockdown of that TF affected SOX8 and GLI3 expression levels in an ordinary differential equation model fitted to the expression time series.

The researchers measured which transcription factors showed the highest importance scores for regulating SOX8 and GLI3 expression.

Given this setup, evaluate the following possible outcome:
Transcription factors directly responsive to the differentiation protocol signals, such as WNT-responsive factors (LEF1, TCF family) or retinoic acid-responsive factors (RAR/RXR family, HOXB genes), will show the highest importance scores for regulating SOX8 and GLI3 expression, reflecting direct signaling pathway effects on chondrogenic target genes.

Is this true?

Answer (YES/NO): NO